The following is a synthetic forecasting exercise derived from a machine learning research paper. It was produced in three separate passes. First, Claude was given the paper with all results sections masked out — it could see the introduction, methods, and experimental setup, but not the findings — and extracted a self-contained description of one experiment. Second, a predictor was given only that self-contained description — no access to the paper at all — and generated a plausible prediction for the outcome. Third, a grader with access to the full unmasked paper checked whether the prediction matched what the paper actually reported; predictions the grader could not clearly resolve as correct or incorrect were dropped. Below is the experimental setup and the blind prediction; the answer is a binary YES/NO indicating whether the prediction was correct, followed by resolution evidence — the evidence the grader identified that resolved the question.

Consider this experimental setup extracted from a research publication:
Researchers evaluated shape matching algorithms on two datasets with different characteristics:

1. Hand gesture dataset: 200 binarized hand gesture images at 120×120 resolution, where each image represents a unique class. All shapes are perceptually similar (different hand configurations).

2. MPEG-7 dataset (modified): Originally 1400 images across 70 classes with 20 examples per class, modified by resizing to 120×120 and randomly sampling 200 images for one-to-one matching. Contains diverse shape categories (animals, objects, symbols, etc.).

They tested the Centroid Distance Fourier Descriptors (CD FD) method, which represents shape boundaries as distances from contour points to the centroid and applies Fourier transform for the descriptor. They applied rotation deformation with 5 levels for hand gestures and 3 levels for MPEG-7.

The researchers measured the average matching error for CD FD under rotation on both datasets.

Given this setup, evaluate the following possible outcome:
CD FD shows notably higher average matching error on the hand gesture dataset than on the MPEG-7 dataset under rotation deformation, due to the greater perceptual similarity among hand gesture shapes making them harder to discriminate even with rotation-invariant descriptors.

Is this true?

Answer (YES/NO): NO